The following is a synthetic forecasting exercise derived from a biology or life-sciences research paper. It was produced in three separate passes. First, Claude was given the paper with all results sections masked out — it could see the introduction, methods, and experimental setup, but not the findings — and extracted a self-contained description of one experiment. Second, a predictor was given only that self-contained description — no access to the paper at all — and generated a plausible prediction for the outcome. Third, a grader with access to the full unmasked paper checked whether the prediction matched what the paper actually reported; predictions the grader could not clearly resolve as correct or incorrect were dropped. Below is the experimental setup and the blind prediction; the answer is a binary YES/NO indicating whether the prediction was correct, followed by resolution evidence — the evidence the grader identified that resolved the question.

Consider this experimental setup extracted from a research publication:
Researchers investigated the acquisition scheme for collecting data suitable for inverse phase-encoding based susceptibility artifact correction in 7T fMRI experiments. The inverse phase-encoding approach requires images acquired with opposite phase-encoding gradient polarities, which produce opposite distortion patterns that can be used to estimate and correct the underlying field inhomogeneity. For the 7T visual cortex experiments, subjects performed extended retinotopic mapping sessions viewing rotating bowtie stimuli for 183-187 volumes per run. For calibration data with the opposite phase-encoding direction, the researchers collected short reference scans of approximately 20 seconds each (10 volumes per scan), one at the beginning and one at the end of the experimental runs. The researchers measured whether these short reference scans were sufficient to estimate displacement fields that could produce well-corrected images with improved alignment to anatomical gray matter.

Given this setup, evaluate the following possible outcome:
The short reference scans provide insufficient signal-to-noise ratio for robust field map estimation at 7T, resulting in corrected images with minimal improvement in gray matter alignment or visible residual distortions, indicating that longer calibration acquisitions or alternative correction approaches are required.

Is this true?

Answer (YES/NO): NO